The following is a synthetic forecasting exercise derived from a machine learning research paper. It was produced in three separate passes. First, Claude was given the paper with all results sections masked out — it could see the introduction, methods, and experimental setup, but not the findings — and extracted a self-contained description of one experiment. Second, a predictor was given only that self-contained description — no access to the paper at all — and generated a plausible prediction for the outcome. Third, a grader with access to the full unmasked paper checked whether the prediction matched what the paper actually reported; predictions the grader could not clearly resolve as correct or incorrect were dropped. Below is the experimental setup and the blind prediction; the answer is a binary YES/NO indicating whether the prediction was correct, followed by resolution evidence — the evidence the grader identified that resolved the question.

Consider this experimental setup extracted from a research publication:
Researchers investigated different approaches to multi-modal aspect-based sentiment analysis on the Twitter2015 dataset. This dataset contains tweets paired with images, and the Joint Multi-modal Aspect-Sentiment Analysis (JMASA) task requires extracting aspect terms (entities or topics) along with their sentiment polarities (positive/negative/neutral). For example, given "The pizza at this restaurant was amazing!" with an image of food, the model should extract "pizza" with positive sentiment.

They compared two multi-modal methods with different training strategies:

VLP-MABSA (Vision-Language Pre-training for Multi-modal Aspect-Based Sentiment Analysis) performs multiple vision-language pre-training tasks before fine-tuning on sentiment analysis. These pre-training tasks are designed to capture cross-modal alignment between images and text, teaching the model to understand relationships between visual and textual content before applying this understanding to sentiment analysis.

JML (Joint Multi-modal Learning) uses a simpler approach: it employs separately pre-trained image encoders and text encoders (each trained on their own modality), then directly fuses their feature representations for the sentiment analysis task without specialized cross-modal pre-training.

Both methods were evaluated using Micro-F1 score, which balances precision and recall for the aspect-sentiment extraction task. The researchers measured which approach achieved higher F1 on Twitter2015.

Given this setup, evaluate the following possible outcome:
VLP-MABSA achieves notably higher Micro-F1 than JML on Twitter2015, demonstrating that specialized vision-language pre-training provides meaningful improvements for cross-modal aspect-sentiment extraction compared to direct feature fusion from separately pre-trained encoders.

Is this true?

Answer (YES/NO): YES